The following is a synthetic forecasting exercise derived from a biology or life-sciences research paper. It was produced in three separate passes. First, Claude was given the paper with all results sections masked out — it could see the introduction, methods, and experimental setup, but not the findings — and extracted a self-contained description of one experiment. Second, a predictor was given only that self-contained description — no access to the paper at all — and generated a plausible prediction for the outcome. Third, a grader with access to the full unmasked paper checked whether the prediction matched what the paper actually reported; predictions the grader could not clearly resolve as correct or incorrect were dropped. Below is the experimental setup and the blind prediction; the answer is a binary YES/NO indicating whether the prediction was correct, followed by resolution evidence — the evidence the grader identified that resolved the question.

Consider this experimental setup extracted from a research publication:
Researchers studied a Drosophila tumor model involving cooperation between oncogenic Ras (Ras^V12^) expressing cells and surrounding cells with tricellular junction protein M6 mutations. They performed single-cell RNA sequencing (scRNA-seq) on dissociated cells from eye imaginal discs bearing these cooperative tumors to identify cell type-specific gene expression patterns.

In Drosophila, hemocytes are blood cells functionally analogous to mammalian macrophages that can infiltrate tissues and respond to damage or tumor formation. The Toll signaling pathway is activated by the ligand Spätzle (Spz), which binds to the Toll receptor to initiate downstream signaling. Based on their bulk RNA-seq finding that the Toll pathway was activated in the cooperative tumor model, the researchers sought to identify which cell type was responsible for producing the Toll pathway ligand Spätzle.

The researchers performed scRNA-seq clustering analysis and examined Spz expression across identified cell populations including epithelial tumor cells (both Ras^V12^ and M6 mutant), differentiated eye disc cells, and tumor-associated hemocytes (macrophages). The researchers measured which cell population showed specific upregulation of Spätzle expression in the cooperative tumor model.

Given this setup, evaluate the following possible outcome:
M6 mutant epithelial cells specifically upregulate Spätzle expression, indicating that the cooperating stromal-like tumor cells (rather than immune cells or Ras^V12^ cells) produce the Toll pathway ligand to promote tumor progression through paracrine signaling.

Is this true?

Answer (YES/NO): NO